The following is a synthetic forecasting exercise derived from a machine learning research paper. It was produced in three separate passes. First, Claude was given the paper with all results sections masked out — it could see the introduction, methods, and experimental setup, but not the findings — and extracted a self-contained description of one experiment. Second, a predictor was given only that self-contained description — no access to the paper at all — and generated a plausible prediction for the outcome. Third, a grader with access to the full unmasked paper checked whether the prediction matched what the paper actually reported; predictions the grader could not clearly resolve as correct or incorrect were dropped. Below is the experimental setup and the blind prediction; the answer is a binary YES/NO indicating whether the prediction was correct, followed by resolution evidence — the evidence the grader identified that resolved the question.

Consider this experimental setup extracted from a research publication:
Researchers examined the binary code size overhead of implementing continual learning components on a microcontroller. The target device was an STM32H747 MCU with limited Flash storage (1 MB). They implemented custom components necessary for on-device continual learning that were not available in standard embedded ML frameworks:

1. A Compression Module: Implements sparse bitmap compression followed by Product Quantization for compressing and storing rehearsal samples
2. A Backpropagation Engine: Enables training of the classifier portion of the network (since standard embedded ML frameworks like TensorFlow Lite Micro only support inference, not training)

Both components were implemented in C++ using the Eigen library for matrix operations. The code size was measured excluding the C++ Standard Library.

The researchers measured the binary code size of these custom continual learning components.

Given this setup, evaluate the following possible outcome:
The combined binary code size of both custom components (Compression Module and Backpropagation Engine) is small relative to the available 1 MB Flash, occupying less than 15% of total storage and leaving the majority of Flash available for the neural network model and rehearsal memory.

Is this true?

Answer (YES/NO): YES